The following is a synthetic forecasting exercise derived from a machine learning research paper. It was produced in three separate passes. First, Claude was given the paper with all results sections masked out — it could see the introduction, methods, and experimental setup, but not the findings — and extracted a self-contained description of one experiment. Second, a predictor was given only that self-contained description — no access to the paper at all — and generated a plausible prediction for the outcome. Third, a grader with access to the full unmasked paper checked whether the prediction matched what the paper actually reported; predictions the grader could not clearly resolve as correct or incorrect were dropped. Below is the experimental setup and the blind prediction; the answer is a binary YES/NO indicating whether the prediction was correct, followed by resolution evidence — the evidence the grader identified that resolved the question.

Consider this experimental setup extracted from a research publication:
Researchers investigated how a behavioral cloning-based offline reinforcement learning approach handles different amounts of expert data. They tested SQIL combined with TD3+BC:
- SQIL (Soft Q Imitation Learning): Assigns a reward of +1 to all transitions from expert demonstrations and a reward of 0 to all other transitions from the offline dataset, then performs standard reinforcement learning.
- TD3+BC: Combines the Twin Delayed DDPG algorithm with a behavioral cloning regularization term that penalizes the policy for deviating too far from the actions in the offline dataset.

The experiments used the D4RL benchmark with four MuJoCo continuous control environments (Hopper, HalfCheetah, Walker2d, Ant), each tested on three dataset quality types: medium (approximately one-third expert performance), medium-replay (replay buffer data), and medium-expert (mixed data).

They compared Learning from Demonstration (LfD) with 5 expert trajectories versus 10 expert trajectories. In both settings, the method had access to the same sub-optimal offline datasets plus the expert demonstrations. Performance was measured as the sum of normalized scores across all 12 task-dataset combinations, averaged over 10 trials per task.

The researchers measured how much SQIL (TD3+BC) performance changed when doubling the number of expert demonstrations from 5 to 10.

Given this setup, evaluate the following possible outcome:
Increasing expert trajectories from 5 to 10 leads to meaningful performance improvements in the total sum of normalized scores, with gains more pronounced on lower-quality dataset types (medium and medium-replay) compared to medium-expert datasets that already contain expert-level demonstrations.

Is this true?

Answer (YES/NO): YES